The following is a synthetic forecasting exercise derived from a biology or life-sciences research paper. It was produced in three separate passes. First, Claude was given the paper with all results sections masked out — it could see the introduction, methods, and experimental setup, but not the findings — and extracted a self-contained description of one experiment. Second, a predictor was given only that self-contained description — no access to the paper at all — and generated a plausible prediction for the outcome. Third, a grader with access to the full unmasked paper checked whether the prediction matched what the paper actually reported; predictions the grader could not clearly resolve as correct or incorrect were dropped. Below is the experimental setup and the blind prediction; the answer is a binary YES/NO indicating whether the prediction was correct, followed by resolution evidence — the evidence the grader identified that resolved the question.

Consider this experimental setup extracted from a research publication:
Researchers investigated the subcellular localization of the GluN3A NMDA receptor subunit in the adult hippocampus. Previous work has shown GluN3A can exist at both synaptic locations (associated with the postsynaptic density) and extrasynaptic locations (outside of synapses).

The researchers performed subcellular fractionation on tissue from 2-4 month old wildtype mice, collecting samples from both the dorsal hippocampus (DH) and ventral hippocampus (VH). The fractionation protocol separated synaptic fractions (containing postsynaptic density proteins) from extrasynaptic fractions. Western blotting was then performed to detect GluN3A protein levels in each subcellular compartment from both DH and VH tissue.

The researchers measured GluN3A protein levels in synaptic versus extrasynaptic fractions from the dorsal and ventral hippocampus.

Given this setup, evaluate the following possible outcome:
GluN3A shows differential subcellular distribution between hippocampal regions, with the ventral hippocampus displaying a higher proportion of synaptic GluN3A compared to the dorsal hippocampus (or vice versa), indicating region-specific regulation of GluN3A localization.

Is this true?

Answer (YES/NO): NO